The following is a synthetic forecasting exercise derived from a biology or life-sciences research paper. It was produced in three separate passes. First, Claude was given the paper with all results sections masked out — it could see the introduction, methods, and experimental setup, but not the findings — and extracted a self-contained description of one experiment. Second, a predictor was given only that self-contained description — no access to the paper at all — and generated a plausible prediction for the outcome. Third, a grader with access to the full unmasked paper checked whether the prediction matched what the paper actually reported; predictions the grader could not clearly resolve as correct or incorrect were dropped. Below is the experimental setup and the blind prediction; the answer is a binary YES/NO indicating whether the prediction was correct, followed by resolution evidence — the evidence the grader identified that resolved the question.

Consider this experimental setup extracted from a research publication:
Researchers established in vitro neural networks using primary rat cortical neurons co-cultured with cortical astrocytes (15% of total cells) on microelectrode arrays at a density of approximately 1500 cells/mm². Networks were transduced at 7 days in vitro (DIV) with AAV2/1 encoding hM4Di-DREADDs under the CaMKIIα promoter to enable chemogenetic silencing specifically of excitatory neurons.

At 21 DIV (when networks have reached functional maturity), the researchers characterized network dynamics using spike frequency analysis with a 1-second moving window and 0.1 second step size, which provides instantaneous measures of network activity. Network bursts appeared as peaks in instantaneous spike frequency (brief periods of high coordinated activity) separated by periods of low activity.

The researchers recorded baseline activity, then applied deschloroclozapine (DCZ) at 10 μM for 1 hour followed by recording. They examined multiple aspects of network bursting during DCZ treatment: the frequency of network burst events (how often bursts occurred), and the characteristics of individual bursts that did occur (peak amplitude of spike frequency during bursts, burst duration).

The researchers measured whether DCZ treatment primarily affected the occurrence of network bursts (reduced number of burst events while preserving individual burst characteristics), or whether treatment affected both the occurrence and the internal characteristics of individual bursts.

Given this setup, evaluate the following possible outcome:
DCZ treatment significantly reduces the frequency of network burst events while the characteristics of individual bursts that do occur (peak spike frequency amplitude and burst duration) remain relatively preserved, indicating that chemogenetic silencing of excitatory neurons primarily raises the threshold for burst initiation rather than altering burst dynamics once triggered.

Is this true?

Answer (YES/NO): NO